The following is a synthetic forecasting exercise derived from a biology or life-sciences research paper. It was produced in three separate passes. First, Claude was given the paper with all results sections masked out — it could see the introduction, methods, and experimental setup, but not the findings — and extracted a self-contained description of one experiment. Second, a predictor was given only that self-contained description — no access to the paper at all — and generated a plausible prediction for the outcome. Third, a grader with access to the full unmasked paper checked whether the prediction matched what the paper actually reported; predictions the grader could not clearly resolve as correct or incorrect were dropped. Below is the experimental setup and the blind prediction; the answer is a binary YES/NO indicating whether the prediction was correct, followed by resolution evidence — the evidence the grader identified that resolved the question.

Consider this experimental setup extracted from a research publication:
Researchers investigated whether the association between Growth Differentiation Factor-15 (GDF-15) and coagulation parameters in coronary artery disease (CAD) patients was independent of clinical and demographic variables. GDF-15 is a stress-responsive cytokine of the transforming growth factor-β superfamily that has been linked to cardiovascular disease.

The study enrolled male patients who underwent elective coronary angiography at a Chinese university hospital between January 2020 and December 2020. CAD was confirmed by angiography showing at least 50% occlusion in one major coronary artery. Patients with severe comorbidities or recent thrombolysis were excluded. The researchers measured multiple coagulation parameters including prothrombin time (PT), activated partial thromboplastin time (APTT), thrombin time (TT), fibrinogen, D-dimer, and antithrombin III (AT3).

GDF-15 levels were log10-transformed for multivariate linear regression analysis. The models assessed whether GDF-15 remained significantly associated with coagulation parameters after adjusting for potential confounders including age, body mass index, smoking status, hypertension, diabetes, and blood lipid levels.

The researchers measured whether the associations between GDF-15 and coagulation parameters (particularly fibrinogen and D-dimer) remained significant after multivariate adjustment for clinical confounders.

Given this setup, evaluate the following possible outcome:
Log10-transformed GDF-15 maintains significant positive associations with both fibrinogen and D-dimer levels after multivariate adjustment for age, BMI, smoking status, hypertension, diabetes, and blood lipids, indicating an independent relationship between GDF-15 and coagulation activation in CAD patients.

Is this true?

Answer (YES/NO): NO